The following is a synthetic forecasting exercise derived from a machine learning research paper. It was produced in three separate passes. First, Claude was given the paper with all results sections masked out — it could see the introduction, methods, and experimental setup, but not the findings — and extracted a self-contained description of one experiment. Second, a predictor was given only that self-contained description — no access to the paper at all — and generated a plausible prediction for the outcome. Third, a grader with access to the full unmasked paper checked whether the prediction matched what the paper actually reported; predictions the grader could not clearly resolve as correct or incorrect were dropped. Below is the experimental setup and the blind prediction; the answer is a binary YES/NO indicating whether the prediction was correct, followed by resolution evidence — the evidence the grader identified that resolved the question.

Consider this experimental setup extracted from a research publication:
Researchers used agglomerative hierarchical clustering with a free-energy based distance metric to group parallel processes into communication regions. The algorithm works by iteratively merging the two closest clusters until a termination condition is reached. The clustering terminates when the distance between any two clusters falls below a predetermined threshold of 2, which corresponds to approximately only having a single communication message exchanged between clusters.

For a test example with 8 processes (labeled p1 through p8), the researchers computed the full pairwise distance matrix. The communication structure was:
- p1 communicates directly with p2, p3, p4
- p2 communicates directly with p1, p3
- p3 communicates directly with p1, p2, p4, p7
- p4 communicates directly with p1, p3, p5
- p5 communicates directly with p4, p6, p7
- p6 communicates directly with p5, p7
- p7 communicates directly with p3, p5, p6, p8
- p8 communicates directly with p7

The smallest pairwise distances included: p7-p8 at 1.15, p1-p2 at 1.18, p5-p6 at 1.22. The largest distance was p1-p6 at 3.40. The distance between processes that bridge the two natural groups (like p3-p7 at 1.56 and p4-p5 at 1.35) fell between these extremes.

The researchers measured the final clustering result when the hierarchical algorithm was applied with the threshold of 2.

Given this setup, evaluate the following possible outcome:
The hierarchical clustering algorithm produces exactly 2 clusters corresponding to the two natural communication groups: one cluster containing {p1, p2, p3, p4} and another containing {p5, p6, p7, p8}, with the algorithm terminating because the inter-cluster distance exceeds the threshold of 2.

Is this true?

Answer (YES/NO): YES